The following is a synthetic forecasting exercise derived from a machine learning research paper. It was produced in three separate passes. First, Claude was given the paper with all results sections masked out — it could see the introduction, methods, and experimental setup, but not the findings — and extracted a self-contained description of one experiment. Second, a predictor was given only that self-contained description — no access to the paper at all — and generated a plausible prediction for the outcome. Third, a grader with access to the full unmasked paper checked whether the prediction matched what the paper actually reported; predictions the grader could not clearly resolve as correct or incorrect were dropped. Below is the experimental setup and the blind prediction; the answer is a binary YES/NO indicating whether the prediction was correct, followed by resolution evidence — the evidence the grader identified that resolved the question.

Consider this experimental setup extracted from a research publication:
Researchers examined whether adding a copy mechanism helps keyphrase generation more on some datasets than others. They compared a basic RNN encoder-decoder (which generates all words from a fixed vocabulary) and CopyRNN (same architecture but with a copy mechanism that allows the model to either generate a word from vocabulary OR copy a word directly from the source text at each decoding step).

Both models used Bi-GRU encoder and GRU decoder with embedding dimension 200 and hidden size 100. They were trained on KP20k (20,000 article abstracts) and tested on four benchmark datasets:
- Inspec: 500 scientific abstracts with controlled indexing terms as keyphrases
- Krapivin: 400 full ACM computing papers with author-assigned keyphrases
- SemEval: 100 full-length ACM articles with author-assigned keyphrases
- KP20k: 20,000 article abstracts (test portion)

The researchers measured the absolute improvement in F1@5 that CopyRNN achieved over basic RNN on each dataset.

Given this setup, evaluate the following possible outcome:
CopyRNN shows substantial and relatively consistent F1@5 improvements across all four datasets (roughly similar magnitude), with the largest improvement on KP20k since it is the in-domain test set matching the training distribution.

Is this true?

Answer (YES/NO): NO